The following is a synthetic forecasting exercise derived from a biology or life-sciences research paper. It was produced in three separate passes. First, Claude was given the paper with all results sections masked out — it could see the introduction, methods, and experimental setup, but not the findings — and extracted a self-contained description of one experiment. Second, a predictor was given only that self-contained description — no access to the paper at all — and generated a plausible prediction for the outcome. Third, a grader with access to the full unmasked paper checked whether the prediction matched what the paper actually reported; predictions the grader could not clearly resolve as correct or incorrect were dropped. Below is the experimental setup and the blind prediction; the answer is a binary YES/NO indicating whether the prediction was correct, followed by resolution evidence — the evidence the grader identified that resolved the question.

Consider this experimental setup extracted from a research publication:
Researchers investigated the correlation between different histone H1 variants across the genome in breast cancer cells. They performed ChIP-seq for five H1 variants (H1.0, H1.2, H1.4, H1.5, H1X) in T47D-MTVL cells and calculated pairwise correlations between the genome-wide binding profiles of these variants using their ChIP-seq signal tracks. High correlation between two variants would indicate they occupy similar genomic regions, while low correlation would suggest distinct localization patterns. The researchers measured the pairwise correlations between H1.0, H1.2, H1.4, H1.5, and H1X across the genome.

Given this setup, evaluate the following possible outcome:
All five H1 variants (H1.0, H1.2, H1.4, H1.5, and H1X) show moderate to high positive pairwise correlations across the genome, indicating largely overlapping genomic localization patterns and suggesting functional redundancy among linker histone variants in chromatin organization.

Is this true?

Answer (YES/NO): NO